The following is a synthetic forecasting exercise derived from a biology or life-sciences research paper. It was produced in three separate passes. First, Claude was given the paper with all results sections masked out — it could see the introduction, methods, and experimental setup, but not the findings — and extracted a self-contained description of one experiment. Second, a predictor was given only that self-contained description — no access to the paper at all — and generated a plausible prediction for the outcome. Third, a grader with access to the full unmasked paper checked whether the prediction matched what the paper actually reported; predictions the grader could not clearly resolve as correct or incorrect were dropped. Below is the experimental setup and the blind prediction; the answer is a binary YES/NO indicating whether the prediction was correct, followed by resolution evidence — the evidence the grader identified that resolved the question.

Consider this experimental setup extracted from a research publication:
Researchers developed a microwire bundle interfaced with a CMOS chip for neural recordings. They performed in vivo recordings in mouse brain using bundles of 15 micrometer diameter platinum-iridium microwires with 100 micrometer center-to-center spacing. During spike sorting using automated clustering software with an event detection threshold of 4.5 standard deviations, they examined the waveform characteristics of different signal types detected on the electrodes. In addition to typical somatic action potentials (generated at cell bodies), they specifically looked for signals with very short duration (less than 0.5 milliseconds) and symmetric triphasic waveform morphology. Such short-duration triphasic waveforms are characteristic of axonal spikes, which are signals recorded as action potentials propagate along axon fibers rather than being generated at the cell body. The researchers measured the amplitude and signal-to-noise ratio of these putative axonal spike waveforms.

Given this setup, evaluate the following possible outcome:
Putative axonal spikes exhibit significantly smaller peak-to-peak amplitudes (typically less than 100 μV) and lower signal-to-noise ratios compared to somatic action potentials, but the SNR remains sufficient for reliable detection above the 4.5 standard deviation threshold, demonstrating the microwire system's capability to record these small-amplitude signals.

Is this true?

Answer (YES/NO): NO